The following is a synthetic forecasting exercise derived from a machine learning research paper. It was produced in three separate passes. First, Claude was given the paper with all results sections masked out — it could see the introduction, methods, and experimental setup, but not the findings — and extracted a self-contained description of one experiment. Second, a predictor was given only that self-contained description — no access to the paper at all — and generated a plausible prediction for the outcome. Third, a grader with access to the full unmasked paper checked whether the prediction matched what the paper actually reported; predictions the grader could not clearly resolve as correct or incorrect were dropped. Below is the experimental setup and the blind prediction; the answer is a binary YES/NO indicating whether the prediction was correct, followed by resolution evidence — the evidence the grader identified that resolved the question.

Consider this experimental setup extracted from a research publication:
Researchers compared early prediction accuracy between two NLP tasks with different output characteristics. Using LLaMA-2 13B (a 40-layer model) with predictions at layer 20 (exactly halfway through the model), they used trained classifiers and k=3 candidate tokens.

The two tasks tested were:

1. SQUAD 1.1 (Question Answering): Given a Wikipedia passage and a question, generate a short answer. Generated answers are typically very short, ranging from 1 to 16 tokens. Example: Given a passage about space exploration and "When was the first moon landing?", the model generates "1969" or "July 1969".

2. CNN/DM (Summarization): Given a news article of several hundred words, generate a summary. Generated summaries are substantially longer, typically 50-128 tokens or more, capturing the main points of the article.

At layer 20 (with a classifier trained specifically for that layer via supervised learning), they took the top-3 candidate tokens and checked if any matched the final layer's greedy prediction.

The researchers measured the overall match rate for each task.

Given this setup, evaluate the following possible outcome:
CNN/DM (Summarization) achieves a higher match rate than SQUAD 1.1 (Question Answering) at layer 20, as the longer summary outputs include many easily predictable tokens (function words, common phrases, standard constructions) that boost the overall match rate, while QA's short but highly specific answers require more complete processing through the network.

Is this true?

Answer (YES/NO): NO